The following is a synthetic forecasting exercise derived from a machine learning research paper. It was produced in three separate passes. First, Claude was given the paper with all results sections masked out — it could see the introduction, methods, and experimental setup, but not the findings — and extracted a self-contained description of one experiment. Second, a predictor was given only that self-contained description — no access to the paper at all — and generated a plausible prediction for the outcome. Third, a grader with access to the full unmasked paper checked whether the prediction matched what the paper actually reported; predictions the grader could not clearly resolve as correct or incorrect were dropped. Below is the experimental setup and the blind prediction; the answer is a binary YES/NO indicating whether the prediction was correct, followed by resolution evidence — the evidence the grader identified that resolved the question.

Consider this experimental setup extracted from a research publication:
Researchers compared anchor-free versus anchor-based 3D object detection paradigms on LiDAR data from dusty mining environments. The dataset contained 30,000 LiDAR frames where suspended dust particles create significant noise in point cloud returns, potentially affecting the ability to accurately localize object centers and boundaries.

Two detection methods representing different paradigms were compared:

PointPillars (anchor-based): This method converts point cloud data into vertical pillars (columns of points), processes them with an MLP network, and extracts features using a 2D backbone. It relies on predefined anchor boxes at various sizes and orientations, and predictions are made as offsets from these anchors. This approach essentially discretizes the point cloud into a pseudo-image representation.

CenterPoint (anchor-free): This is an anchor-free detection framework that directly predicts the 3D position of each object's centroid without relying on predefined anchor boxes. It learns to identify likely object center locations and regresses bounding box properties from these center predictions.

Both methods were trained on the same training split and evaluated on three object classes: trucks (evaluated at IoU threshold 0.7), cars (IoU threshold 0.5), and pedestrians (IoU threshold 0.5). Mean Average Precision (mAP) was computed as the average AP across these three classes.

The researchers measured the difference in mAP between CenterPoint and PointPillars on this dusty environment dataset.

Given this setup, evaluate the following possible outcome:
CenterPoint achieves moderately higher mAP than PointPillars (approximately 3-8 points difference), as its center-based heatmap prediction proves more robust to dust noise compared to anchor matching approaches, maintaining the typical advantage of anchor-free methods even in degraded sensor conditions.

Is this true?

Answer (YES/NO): NO